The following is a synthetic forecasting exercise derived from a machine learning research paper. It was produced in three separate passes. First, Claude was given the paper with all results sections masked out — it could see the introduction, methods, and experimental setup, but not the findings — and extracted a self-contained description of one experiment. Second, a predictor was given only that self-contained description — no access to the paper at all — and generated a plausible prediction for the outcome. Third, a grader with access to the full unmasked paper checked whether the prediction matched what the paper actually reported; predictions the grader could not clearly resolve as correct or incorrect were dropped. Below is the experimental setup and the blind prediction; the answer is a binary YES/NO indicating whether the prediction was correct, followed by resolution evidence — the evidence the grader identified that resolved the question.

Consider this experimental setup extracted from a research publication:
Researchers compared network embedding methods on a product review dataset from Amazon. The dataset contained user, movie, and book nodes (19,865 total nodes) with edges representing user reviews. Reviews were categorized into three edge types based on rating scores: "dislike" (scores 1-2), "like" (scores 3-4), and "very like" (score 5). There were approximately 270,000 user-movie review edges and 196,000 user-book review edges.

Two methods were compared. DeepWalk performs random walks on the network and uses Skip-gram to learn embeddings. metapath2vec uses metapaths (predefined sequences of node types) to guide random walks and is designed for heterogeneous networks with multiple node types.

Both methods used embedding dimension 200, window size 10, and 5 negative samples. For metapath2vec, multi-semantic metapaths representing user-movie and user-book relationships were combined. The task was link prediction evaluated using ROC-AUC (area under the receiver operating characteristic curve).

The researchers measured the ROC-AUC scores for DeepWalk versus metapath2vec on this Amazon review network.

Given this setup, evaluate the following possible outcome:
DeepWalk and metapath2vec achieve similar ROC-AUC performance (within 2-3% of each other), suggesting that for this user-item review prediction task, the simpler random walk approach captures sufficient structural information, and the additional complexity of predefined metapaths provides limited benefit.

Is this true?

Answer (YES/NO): YES